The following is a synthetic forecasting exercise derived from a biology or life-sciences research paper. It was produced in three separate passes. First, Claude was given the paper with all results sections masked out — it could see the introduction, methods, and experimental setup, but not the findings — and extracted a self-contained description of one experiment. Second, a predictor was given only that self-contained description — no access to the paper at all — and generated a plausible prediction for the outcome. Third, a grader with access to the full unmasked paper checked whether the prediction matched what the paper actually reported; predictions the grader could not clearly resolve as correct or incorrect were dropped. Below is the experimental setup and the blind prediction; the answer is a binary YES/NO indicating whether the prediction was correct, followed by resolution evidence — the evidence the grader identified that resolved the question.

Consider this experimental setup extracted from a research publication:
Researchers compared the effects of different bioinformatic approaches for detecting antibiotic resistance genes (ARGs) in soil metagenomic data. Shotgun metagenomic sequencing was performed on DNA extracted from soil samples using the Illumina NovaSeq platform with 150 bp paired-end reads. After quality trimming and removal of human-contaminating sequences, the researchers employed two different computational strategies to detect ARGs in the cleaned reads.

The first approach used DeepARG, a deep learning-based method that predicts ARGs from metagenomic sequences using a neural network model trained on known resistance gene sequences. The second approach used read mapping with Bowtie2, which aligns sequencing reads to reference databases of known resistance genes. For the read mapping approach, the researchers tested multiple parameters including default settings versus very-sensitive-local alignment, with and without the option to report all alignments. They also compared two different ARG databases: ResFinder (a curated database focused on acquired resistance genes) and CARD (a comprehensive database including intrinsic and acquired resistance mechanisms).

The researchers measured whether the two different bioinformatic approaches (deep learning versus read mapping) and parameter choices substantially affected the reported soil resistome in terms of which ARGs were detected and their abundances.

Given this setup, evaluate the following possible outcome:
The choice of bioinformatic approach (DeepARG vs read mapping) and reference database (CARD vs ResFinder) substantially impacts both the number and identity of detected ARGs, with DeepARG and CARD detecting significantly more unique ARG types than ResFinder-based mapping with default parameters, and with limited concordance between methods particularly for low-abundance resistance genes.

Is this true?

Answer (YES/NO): YES